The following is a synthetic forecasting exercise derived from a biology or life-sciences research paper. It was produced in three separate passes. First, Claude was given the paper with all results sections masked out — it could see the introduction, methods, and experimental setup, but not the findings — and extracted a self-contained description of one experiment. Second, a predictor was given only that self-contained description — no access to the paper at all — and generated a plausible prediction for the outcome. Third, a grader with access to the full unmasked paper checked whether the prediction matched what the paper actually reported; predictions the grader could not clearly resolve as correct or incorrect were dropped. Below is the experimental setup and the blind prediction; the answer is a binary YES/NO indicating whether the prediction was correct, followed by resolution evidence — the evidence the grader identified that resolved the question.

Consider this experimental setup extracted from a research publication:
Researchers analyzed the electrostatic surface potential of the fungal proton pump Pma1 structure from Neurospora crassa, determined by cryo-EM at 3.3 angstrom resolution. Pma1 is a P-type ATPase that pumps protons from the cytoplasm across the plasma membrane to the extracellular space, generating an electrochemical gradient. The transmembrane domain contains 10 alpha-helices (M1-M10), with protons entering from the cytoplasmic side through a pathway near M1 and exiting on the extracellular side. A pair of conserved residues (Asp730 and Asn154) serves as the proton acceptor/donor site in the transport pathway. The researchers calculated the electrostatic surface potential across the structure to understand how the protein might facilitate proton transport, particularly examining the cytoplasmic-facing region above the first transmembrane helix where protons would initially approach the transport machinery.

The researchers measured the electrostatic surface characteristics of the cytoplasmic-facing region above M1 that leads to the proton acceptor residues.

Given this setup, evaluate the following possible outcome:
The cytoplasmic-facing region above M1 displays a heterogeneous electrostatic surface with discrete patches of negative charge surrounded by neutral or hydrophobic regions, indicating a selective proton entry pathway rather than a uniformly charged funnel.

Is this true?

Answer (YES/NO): NO